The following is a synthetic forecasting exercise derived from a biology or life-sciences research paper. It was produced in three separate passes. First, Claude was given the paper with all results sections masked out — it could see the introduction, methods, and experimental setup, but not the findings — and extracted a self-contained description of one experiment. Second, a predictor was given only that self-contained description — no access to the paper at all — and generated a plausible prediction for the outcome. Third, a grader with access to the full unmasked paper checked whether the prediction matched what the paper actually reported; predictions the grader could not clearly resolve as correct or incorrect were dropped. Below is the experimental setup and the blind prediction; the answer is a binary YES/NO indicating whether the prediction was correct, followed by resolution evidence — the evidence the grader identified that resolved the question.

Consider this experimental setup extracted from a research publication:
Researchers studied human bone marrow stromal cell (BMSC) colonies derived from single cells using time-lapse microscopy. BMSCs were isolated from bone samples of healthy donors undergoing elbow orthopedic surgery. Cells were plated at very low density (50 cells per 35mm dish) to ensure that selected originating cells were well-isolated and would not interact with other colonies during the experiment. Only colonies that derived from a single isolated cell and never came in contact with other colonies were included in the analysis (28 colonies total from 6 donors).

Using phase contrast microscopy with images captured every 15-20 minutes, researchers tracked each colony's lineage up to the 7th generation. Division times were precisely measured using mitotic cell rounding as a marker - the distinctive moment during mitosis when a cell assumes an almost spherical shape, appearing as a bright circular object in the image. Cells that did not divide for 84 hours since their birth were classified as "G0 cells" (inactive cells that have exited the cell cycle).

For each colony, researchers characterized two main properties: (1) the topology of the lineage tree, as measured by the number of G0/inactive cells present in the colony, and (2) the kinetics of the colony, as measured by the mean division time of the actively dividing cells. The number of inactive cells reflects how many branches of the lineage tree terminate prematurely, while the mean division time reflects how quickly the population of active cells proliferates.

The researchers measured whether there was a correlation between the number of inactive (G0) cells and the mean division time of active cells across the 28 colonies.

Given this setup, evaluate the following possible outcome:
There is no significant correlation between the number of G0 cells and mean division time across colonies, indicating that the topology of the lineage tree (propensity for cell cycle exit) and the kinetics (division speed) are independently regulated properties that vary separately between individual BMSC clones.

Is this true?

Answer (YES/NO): NO